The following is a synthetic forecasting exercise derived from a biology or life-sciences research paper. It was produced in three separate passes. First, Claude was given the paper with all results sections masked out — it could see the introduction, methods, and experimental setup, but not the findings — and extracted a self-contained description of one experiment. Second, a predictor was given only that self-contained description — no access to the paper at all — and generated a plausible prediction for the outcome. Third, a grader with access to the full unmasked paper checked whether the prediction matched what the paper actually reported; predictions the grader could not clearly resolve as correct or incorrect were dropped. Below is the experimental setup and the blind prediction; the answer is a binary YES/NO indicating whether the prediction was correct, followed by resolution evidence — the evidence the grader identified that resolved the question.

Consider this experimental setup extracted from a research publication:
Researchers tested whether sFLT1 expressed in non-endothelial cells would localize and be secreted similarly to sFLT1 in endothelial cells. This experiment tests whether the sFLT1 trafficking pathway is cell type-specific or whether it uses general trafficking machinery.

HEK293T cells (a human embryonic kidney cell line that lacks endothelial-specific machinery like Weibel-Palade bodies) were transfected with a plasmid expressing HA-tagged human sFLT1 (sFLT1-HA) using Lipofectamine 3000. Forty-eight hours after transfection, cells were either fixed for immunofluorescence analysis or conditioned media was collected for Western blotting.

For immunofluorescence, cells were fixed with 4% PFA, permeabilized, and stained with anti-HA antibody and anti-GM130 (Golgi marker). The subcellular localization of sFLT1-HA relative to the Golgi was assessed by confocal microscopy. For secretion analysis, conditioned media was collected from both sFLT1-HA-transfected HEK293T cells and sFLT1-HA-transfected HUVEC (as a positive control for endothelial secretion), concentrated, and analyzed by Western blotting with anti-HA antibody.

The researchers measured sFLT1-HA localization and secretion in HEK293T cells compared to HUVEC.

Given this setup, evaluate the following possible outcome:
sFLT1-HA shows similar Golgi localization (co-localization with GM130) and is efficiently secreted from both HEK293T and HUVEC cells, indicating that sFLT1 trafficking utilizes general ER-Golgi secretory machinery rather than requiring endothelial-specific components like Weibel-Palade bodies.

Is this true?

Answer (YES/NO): NO